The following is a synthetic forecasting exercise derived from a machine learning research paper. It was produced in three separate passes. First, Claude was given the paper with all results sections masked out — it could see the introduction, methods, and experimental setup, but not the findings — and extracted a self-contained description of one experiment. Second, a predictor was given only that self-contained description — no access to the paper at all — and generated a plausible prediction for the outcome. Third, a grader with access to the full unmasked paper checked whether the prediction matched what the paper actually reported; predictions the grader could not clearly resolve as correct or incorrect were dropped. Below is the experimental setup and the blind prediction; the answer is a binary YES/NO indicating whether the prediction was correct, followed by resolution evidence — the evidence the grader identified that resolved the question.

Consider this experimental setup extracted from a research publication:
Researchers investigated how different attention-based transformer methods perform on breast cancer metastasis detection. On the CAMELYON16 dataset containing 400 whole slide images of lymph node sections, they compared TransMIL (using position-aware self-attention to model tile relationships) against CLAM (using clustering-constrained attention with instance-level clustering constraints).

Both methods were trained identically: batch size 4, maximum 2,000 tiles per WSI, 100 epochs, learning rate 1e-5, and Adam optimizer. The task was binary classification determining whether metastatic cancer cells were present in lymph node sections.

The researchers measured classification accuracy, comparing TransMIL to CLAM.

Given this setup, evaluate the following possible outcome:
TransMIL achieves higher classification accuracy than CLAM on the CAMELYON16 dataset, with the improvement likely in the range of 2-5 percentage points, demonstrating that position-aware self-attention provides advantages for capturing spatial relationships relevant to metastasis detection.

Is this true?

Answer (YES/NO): NO